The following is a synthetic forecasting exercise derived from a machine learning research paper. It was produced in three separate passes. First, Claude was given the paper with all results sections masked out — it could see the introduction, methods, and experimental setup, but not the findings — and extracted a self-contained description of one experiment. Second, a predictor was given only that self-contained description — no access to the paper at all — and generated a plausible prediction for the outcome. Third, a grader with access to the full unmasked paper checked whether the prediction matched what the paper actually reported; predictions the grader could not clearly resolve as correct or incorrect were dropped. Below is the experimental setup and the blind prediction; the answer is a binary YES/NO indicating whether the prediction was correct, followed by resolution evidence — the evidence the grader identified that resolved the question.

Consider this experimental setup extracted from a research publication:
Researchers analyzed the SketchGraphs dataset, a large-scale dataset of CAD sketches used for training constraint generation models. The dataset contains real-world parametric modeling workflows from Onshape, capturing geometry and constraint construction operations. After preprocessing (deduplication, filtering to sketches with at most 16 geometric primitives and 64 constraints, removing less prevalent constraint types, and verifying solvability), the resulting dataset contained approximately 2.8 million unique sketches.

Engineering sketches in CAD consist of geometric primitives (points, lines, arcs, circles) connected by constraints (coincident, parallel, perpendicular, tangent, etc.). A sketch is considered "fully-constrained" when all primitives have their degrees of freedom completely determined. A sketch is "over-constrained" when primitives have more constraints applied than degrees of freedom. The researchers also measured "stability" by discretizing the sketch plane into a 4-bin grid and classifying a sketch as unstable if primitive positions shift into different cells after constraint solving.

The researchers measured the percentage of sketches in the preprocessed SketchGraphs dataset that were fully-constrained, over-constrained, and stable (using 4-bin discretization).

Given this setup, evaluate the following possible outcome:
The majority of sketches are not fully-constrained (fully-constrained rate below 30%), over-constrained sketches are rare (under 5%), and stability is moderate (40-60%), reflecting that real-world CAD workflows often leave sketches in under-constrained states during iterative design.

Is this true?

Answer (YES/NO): NO